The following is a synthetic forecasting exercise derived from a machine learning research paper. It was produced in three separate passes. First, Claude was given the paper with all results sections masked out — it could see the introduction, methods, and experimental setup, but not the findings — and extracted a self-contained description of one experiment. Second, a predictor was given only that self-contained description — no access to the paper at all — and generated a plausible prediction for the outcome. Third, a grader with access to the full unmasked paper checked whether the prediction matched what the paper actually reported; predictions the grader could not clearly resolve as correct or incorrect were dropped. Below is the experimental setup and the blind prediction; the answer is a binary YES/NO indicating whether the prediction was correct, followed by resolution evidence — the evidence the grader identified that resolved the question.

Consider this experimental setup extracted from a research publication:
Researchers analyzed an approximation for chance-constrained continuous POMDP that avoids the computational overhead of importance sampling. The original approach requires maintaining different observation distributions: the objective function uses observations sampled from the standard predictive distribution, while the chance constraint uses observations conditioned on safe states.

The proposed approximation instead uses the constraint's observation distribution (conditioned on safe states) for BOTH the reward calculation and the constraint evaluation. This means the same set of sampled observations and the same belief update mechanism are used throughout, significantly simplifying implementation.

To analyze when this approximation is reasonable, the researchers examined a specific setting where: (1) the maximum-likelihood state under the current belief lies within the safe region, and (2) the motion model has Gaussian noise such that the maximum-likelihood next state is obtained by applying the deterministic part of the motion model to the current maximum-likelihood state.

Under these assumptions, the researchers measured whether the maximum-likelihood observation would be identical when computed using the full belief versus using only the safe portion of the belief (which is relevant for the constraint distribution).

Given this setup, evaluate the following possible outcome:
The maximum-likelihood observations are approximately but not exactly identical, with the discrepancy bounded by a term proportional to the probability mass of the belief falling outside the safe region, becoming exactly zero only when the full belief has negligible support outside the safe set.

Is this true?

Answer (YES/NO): NO